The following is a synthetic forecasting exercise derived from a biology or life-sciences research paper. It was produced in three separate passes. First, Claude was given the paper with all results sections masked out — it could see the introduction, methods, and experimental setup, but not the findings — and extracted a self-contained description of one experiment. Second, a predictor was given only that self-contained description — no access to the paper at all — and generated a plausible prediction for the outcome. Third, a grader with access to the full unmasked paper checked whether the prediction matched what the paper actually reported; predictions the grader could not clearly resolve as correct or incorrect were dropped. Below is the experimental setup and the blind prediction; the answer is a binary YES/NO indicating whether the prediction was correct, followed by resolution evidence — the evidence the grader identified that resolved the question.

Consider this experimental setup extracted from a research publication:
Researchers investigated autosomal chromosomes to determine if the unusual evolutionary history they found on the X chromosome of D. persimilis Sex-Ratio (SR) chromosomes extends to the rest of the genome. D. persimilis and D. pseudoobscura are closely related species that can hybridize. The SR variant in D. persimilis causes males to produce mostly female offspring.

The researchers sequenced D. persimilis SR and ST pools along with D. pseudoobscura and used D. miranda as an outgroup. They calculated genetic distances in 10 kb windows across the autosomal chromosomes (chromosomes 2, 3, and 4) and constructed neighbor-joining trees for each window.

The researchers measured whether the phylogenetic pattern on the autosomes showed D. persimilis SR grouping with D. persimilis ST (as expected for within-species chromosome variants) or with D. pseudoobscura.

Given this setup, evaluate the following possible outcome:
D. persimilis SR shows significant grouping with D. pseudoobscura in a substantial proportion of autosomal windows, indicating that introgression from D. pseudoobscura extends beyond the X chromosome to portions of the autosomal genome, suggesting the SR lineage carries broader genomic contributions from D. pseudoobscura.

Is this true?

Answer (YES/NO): NO